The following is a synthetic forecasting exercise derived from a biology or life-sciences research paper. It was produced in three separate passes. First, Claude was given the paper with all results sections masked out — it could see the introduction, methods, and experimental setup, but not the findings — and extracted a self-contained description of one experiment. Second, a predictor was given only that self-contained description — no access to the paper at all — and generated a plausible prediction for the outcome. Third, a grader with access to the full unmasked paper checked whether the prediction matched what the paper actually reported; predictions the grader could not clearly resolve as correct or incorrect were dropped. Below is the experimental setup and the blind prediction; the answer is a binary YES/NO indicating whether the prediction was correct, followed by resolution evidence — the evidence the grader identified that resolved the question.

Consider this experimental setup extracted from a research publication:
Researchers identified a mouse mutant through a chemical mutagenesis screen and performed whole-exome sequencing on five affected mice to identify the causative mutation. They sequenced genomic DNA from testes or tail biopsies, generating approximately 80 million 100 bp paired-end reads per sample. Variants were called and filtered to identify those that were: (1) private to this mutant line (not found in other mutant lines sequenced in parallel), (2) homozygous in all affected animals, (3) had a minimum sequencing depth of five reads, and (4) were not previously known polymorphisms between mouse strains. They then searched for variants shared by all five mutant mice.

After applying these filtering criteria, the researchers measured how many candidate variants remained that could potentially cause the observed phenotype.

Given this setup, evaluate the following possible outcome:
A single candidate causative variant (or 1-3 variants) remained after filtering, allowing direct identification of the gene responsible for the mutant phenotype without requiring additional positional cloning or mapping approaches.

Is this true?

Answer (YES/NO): YES